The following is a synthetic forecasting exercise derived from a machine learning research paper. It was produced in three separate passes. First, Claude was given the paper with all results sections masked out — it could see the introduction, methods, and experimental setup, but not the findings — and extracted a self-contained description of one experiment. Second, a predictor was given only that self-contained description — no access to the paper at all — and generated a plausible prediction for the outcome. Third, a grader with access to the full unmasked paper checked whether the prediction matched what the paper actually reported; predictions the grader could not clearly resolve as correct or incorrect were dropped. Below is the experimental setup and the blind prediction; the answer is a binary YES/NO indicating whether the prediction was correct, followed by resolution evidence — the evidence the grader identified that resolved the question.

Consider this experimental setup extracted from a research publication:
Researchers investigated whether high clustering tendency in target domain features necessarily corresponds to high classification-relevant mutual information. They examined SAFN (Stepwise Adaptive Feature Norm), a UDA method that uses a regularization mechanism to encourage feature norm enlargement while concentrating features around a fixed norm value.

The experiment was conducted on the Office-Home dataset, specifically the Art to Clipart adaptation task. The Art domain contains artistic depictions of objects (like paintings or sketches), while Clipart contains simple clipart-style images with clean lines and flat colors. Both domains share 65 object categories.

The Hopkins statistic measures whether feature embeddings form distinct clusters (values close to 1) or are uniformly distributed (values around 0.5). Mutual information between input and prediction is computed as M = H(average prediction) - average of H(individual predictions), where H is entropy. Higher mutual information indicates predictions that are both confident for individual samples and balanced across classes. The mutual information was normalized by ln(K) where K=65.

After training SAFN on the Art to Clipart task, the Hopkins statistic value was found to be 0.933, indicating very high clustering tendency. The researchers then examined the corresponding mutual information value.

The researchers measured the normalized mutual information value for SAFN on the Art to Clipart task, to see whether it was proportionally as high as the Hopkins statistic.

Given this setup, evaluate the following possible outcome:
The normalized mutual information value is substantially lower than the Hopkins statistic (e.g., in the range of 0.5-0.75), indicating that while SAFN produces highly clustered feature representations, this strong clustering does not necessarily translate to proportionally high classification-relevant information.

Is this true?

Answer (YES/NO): YES